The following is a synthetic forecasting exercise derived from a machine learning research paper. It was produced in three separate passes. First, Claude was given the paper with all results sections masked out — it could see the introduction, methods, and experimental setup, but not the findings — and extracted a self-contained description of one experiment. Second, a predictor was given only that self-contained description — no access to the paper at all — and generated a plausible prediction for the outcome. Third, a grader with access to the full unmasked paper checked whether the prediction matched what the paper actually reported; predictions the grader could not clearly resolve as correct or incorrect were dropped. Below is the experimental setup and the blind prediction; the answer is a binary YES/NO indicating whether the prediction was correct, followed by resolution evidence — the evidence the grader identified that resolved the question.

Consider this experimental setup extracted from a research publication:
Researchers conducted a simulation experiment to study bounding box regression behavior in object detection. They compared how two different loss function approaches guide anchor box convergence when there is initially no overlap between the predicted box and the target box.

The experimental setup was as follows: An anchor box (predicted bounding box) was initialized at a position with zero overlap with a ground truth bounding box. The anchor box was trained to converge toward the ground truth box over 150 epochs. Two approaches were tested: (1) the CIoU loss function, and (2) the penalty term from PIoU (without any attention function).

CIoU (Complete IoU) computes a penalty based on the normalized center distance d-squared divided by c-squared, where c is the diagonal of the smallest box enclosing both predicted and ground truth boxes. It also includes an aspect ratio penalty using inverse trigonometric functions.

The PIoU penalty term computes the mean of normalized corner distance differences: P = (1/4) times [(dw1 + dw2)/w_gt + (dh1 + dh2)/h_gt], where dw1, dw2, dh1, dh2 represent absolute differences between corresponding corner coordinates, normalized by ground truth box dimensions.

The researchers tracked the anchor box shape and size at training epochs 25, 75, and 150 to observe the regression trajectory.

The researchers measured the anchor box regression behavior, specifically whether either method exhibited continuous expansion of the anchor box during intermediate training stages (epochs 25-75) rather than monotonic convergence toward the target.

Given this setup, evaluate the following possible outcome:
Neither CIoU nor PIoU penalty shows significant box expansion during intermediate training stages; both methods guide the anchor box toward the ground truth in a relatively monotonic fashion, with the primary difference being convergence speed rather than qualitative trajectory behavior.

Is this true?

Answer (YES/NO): NO